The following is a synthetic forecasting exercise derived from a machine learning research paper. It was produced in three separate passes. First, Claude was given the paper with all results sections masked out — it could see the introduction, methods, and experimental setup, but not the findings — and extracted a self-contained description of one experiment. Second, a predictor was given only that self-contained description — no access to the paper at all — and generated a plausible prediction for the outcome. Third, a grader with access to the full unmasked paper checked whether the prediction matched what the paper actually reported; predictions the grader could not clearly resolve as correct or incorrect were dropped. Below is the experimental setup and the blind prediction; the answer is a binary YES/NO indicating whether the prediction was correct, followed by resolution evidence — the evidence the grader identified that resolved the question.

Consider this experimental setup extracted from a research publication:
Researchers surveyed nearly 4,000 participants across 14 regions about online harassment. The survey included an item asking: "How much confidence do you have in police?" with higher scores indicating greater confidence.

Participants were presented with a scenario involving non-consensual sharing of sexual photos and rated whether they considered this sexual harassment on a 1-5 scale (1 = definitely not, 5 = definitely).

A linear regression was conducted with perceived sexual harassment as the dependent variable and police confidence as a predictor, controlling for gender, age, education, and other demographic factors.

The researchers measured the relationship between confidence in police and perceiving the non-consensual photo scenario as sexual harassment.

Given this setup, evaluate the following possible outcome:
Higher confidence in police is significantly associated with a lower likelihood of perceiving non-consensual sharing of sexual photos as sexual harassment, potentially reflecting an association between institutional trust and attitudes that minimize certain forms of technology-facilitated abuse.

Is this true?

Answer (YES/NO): YES